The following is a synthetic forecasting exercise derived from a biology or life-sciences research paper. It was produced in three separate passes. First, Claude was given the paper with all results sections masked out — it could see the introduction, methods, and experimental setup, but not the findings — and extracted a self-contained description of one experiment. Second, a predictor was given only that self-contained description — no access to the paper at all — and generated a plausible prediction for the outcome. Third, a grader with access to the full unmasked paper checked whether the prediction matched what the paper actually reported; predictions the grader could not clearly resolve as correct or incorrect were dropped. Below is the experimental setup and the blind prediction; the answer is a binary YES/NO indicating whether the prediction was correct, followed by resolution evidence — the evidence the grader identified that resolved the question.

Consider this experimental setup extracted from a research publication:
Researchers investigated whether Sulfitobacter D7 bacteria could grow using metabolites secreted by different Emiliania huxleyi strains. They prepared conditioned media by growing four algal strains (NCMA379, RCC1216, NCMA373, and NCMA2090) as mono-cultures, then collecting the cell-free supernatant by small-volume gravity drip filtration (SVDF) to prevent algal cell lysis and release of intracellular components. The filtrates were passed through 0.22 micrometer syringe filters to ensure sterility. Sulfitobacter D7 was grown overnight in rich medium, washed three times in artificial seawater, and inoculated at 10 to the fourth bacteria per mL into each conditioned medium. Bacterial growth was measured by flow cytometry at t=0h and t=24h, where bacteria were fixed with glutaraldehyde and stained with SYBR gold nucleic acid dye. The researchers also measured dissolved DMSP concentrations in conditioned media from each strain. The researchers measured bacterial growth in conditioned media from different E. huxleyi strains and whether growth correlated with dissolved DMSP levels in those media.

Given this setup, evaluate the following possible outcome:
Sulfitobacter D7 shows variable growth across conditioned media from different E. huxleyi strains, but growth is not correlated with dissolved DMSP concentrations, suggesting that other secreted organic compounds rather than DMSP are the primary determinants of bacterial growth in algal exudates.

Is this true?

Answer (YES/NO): NO